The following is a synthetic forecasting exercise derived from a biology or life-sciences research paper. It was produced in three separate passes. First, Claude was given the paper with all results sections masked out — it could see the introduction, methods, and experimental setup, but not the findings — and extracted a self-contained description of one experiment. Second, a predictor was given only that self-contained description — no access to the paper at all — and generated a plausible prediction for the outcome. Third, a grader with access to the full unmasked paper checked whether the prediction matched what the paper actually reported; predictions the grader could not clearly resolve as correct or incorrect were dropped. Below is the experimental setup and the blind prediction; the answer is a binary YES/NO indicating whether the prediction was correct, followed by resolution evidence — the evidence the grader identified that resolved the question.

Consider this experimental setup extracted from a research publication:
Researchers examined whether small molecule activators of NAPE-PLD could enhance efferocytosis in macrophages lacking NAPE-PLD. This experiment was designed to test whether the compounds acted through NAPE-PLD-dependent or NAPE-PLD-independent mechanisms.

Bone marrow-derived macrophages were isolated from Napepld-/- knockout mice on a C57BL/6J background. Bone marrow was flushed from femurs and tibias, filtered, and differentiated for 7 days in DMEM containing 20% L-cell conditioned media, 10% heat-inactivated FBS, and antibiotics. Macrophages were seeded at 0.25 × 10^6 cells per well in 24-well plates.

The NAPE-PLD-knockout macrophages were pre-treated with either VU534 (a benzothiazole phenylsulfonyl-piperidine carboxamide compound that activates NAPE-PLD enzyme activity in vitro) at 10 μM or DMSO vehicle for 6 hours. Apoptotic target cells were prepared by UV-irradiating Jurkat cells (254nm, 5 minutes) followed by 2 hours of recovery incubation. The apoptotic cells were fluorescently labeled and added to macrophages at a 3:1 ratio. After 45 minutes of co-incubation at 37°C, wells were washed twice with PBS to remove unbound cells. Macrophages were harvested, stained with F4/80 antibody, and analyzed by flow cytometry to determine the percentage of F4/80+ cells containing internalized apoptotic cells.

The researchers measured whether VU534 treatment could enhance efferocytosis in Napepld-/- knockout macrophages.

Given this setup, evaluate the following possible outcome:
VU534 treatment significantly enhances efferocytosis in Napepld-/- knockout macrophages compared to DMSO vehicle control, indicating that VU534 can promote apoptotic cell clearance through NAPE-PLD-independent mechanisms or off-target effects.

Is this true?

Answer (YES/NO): NO